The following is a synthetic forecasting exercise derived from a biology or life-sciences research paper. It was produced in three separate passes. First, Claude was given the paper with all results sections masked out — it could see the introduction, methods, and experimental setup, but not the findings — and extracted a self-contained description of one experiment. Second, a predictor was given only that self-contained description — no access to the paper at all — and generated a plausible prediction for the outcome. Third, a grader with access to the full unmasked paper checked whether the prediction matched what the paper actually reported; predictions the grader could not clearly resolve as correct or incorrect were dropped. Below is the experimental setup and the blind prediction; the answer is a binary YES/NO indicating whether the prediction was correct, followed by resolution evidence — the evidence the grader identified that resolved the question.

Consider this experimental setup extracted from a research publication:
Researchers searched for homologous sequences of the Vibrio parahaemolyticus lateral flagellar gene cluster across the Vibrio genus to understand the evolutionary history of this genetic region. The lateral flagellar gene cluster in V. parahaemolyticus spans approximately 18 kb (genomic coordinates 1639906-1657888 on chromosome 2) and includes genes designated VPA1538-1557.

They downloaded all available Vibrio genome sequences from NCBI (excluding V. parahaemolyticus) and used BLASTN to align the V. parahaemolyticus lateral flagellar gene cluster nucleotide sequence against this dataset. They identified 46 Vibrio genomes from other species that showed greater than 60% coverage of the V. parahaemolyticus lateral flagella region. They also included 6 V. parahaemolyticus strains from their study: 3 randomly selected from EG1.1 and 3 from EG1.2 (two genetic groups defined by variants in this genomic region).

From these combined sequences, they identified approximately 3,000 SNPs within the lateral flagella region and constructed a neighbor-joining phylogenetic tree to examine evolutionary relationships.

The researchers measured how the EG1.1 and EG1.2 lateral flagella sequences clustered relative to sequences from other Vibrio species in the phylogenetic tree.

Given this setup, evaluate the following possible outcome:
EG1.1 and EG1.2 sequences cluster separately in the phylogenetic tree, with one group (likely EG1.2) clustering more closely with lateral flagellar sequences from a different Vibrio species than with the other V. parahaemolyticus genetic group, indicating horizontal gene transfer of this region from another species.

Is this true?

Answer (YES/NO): NO